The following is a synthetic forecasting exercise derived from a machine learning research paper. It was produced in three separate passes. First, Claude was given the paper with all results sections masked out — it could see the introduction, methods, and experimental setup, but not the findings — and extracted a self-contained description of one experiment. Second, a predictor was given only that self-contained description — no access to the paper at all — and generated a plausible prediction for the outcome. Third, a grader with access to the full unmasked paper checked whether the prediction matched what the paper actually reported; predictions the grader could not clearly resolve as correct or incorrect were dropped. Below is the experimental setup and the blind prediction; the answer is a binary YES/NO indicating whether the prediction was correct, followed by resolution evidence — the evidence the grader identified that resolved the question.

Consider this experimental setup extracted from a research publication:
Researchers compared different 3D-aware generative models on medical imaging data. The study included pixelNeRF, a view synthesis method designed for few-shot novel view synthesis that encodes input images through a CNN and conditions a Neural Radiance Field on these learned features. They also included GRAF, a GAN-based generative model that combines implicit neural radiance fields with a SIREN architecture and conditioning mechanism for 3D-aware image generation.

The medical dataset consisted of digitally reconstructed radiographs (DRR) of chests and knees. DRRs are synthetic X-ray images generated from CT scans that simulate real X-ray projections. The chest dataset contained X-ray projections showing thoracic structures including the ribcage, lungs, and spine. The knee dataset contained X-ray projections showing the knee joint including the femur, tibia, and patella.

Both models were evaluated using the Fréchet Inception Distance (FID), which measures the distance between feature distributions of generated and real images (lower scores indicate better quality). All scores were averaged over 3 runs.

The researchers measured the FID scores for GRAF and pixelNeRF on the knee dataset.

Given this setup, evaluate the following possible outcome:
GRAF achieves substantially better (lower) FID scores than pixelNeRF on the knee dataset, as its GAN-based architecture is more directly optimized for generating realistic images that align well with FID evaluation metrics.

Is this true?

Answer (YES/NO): YES